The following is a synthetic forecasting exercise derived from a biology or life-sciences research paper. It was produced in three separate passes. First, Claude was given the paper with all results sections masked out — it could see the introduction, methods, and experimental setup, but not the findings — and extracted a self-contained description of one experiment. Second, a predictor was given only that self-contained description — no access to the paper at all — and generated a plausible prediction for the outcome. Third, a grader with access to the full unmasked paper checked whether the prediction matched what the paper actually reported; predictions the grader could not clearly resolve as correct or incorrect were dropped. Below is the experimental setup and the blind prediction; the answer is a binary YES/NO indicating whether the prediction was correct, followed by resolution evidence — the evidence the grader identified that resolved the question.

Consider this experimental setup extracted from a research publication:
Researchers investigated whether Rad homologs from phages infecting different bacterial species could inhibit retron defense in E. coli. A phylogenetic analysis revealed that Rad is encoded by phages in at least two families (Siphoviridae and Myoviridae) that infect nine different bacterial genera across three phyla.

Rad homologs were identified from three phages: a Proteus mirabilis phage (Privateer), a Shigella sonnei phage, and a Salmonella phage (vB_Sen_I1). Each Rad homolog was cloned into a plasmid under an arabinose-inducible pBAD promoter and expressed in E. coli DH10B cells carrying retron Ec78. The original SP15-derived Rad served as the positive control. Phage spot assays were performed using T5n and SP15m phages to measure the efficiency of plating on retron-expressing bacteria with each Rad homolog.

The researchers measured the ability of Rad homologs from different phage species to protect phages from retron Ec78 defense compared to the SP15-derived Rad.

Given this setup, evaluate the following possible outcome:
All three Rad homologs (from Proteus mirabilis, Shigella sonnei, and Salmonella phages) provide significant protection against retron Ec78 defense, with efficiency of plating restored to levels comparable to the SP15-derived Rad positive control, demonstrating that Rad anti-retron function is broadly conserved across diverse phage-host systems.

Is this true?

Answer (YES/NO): NO